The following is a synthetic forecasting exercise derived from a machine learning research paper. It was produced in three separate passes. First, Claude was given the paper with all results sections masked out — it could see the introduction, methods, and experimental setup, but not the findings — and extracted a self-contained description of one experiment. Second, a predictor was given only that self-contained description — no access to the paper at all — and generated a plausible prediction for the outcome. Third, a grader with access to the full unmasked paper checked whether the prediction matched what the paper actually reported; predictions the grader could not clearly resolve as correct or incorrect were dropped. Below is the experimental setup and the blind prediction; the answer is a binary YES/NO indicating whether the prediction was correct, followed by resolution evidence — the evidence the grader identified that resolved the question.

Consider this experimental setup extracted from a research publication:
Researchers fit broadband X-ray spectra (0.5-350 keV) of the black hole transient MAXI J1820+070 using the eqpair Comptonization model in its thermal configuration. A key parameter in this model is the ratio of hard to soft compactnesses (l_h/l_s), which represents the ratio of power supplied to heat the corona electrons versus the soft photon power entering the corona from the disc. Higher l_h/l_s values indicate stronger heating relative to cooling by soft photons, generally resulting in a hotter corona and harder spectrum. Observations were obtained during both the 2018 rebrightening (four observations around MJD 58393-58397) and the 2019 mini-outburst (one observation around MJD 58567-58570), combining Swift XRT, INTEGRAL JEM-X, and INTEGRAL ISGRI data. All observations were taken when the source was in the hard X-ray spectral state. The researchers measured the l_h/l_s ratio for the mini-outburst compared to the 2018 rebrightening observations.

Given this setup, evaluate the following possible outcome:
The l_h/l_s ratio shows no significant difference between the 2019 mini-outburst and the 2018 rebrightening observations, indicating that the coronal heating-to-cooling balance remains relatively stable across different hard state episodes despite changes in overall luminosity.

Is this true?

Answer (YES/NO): NO